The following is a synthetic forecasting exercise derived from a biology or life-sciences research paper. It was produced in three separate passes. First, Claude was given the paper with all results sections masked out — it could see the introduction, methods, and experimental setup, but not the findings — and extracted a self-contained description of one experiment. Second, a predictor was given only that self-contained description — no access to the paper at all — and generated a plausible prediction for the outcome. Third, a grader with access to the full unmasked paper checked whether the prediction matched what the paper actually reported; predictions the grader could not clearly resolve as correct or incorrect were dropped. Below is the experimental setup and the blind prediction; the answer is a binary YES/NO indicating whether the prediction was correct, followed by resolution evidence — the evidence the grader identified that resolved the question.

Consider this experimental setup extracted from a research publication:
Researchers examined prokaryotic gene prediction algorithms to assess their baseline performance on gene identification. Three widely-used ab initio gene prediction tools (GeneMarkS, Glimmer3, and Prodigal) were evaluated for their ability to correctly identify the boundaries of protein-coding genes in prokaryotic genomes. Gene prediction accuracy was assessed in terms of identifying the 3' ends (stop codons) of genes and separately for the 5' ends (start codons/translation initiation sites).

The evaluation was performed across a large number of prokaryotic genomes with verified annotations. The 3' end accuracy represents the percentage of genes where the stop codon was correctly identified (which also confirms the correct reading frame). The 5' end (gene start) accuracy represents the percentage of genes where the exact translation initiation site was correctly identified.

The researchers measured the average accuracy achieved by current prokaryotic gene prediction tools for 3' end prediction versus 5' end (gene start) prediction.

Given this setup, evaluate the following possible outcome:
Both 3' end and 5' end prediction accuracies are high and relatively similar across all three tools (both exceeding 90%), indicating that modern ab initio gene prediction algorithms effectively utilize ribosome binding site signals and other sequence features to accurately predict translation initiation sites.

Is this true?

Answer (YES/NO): NO